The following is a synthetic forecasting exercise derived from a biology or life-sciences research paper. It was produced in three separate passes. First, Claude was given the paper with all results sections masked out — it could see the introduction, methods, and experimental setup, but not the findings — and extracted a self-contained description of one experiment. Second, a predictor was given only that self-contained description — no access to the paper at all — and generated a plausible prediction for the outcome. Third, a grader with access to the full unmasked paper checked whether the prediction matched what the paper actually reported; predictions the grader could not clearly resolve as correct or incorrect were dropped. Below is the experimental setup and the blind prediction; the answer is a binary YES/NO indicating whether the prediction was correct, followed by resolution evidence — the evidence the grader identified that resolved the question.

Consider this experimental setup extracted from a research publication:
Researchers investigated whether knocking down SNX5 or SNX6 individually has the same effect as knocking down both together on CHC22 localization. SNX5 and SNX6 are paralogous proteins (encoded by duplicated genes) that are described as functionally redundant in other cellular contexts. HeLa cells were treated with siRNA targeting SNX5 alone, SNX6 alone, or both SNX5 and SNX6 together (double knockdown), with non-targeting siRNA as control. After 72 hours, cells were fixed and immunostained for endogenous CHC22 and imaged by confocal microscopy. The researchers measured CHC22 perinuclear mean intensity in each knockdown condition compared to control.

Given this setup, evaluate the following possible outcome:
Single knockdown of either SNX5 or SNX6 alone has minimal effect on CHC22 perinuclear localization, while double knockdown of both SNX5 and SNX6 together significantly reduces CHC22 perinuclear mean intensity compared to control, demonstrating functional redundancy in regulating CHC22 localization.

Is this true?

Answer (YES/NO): YES